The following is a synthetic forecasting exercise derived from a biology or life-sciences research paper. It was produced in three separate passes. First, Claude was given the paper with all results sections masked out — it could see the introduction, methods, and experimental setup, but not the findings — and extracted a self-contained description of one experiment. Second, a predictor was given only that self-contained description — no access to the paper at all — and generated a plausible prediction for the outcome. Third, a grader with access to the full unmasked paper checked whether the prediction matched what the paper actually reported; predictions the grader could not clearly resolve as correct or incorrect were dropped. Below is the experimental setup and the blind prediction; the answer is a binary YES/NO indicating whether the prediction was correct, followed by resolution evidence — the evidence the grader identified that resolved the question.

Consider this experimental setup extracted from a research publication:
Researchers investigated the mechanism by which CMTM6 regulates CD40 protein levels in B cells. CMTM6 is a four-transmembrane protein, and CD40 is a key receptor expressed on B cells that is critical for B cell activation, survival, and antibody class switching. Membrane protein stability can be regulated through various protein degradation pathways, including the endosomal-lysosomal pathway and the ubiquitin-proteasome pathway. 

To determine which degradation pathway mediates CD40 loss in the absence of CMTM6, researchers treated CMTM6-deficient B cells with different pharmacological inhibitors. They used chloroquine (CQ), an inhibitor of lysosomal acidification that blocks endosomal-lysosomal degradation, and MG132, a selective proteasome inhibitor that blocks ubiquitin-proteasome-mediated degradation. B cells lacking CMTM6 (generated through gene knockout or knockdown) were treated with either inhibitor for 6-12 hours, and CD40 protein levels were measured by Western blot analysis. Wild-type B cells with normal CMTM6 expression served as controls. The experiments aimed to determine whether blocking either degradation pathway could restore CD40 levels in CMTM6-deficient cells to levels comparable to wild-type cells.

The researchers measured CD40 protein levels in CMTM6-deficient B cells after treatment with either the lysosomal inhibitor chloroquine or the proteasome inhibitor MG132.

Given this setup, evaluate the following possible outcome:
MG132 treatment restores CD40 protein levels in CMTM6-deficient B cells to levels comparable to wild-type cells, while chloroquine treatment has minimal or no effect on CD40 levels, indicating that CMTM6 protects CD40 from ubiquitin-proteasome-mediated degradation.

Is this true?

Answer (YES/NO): YES